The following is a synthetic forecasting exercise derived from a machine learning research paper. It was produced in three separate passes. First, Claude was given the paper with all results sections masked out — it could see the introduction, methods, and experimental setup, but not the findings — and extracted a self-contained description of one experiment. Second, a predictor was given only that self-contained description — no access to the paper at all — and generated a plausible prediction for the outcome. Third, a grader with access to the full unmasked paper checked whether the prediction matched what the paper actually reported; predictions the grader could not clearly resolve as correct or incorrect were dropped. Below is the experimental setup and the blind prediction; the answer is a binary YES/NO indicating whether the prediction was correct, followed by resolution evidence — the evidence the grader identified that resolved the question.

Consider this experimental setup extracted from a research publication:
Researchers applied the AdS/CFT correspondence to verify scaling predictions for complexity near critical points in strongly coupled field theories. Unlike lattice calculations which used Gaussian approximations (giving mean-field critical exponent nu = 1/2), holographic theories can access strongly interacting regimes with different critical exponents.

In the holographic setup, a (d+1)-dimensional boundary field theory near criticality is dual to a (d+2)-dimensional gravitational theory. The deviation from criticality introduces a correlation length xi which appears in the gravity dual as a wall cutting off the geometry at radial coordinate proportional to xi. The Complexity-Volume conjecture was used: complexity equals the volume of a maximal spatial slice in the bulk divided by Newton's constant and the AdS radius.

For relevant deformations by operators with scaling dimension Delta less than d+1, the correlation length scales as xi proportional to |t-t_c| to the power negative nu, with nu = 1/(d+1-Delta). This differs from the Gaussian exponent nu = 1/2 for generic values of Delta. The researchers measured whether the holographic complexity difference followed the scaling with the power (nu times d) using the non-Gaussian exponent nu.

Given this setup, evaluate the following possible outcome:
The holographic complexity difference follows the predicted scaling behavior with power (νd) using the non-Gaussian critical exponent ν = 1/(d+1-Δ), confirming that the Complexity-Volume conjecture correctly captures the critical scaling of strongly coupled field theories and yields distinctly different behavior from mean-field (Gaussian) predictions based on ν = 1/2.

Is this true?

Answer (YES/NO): YES